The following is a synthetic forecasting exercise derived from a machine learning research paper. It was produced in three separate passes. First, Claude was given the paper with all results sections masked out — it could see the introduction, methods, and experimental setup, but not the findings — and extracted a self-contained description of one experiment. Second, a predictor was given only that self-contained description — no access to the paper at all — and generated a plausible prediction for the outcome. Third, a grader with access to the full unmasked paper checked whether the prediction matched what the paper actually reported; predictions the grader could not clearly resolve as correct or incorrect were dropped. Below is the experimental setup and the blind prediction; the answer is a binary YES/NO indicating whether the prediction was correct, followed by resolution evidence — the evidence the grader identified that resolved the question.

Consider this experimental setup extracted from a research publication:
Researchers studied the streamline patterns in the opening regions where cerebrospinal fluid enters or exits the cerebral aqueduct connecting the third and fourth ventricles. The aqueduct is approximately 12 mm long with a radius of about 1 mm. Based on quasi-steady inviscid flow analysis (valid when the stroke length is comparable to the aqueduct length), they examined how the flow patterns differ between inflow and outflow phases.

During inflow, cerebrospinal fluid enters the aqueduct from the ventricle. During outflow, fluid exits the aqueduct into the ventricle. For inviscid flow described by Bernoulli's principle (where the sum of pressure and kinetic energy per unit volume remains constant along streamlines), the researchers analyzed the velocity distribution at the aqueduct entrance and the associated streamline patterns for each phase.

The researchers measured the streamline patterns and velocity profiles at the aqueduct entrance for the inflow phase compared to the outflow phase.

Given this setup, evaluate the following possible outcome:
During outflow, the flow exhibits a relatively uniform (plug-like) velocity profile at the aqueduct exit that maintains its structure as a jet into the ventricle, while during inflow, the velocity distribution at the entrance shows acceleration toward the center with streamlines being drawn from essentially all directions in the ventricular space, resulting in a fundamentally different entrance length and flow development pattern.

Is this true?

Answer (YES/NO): NO